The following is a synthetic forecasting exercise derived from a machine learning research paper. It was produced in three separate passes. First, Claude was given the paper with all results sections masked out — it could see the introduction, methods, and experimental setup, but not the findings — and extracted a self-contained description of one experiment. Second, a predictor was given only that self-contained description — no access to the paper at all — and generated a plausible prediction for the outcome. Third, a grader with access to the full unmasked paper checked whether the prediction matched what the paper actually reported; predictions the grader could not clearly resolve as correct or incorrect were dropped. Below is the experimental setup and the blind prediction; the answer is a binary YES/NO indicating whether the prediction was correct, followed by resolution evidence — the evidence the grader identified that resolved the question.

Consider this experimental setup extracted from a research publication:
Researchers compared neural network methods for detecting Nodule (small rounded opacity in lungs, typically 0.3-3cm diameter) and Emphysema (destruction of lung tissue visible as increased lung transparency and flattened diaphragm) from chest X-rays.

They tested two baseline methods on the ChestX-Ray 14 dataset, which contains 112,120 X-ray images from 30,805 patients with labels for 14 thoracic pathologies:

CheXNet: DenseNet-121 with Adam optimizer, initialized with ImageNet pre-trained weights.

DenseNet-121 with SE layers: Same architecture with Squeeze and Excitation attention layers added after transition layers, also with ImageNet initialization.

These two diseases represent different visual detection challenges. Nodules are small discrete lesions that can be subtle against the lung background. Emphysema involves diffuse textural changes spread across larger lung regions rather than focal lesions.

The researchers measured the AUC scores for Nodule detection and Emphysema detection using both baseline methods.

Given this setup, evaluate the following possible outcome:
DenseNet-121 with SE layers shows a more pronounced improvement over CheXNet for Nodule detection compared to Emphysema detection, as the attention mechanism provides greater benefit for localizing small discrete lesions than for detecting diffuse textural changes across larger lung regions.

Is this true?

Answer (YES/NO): NO